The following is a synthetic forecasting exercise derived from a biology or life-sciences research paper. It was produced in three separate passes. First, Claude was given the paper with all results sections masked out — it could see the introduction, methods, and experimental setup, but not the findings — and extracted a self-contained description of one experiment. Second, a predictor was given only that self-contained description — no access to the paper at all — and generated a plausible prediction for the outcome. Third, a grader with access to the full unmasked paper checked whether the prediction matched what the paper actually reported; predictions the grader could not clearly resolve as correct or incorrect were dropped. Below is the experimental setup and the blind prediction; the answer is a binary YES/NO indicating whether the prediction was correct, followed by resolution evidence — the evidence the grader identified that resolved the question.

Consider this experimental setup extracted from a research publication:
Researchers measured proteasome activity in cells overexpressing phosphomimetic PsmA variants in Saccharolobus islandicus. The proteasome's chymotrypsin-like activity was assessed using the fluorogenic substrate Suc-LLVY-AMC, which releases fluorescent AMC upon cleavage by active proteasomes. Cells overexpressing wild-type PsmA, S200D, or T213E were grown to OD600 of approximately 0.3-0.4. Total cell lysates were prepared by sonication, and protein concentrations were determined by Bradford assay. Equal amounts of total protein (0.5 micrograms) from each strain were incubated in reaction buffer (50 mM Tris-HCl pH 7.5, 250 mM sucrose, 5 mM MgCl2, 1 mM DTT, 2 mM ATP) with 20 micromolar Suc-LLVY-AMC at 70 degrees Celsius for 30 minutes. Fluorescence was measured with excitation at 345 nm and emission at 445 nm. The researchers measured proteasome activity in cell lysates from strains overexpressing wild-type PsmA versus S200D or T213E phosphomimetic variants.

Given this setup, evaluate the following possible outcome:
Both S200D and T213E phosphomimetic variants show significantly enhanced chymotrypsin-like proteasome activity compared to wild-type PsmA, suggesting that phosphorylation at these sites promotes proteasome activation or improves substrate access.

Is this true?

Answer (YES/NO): NO